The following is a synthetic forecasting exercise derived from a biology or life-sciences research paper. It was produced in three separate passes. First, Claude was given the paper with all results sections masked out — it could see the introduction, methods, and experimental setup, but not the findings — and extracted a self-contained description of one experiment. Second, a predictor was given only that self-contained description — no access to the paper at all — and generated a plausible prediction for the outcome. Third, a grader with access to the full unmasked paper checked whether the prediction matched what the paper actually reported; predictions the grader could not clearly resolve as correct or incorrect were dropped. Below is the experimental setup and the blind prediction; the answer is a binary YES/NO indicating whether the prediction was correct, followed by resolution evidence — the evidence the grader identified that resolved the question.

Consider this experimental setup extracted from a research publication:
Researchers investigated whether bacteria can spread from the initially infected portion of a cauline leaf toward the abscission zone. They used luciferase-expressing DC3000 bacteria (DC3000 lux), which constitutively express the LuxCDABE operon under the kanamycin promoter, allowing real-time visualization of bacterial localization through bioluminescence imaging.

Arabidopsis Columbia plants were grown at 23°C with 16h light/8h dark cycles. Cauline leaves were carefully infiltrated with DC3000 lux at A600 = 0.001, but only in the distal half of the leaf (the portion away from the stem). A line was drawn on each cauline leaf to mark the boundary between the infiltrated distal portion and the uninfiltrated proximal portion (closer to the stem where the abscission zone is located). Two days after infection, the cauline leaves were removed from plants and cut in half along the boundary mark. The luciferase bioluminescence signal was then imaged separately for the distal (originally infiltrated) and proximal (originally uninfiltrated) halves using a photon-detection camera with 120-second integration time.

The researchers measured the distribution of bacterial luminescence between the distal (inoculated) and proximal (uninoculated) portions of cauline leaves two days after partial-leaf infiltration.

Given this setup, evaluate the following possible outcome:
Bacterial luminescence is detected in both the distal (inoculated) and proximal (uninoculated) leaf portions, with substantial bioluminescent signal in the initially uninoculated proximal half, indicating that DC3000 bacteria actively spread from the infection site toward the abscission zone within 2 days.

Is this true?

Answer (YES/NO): NO